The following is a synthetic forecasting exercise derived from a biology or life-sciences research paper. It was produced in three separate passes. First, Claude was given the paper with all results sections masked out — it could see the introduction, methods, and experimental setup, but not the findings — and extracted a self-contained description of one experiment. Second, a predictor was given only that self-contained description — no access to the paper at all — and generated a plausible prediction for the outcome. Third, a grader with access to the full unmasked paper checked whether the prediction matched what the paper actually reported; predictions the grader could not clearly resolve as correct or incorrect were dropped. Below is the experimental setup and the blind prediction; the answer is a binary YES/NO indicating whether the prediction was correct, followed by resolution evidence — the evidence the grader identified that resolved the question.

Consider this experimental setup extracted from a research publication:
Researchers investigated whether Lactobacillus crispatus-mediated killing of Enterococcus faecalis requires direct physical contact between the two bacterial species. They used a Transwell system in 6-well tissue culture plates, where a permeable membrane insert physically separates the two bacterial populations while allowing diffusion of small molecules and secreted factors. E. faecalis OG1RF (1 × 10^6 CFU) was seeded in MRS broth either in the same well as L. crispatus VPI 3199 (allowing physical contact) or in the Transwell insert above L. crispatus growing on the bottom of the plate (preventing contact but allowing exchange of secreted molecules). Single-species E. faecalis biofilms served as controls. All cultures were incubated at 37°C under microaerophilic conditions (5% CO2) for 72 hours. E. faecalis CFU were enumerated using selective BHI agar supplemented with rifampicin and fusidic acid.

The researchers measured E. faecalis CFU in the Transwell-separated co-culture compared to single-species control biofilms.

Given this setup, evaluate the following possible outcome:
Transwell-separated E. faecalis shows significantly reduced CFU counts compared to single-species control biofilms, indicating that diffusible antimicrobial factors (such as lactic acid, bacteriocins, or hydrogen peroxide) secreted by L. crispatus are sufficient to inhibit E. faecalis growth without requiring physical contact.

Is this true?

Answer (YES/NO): YES